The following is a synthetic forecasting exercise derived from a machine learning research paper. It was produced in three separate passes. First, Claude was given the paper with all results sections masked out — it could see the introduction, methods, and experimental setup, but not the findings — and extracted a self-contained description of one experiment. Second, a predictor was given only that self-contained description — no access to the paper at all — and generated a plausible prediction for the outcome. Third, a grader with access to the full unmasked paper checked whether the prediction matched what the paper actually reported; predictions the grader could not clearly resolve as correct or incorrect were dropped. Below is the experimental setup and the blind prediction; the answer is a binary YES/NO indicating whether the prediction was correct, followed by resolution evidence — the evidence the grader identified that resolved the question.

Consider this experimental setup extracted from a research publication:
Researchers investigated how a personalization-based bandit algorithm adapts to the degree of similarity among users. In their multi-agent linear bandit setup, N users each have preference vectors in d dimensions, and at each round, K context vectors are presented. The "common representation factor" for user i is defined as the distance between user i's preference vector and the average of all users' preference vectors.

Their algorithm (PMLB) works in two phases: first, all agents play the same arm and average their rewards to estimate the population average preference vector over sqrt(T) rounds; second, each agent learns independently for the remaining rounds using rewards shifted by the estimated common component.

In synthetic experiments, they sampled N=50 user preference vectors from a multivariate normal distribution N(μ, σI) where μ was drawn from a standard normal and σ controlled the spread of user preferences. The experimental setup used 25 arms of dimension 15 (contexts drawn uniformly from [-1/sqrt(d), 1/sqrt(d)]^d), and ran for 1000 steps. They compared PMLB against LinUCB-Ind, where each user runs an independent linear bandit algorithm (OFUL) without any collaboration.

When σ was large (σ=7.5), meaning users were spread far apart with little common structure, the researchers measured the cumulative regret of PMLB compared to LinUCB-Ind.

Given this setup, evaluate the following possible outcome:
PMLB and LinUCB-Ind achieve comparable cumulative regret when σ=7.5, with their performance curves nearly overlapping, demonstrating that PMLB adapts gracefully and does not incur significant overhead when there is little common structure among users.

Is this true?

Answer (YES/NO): YES